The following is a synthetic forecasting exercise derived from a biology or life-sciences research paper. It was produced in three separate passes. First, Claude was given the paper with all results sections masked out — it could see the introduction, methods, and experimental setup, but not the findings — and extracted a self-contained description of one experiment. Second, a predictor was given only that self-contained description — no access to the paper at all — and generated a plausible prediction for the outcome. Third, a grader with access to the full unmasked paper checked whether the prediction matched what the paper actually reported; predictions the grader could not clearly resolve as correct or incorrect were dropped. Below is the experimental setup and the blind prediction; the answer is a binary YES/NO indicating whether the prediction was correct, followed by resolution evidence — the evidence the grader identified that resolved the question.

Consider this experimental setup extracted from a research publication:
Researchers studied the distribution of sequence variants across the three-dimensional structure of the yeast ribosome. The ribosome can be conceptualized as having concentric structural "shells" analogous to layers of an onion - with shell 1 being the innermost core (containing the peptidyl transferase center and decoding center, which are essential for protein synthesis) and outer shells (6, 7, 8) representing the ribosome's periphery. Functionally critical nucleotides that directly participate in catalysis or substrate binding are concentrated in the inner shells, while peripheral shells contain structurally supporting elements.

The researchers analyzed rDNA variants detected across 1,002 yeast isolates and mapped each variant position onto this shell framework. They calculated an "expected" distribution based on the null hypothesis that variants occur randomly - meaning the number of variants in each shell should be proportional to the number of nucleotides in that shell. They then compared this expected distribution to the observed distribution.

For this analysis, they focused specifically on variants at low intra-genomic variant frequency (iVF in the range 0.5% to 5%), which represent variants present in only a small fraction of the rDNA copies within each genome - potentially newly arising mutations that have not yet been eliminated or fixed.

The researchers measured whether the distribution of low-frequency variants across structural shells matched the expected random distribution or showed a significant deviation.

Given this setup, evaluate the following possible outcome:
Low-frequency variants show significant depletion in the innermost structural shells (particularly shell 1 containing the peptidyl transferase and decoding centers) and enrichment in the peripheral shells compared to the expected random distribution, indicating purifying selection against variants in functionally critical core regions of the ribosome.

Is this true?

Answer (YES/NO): YES